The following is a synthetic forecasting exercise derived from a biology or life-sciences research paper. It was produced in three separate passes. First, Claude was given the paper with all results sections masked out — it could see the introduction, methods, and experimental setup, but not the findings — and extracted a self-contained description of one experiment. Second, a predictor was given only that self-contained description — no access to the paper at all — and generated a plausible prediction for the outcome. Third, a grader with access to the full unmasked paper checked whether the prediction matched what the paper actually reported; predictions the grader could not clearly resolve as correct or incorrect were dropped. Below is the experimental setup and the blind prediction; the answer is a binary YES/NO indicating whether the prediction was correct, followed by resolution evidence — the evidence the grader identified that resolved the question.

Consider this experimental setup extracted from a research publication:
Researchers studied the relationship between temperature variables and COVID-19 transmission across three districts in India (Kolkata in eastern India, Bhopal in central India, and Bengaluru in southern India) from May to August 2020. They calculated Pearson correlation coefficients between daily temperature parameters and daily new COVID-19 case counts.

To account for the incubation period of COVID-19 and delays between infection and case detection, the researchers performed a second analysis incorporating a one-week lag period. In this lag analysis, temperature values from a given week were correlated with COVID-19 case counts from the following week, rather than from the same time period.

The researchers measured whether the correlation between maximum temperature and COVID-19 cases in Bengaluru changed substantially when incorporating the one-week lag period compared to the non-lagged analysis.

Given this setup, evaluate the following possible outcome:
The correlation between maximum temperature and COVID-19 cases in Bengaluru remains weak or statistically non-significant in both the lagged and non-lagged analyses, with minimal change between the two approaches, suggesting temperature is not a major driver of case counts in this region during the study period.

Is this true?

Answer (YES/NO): NO